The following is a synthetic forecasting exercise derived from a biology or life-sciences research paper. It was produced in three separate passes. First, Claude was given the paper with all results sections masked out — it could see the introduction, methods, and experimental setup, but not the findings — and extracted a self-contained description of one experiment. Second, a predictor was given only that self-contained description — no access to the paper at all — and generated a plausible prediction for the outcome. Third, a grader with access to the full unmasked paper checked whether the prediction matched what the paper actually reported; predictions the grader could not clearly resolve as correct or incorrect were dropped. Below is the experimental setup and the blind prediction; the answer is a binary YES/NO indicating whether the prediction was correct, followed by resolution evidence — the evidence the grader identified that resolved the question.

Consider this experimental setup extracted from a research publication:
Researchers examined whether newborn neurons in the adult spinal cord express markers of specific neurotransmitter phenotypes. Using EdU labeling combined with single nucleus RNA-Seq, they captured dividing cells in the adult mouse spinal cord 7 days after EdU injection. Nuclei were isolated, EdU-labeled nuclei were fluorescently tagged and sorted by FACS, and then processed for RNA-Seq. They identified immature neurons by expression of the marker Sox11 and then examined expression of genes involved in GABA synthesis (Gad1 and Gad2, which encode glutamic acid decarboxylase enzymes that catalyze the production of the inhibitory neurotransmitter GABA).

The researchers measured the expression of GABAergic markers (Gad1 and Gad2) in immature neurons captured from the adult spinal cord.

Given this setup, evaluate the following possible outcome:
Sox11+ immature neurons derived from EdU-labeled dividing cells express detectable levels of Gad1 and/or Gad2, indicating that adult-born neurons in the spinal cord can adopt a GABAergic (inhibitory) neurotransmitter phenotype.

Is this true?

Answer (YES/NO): YES